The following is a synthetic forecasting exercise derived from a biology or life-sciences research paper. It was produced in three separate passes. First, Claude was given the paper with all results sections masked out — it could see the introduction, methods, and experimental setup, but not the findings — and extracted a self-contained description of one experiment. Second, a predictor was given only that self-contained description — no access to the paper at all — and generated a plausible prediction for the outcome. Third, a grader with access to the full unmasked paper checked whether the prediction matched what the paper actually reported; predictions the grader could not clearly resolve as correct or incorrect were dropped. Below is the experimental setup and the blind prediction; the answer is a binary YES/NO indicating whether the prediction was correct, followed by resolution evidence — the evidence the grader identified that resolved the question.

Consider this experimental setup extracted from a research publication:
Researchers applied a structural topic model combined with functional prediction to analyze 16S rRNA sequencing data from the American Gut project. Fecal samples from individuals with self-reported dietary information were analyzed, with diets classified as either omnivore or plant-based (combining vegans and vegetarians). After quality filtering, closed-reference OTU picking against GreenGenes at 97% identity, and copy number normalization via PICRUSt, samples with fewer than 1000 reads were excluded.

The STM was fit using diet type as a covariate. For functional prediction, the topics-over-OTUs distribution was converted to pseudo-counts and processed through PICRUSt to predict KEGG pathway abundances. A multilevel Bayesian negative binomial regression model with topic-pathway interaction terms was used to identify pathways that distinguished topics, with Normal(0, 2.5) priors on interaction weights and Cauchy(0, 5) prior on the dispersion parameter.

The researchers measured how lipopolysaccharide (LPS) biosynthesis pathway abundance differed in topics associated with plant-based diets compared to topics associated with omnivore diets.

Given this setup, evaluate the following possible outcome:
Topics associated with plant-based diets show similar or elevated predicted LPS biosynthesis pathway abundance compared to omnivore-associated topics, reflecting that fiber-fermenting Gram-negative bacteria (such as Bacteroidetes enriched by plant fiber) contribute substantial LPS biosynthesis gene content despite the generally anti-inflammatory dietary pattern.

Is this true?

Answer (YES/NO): NO